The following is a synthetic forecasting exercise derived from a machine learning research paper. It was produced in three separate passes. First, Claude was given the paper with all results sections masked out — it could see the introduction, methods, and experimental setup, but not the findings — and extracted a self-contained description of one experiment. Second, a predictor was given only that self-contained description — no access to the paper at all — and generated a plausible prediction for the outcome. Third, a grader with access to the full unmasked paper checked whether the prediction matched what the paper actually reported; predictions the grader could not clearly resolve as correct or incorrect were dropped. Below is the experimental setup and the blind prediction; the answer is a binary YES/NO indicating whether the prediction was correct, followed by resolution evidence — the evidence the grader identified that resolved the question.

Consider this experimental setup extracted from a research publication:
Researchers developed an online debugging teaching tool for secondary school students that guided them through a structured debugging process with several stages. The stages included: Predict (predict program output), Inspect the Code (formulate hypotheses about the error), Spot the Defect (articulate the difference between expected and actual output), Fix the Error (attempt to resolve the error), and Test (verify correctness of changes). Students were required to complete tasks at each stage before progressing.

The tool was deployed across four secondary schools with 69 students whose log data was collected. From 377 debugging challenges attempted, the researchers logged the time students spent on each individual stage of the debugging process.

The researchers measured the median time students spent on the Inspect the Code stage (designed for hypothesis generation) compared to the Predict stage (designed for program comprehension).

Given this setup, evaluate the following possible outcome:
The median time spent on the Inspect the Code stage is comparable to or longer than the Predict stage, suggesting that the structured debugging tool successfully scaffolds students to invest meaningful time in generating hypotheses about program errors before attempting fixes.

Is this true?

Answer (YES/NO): NO